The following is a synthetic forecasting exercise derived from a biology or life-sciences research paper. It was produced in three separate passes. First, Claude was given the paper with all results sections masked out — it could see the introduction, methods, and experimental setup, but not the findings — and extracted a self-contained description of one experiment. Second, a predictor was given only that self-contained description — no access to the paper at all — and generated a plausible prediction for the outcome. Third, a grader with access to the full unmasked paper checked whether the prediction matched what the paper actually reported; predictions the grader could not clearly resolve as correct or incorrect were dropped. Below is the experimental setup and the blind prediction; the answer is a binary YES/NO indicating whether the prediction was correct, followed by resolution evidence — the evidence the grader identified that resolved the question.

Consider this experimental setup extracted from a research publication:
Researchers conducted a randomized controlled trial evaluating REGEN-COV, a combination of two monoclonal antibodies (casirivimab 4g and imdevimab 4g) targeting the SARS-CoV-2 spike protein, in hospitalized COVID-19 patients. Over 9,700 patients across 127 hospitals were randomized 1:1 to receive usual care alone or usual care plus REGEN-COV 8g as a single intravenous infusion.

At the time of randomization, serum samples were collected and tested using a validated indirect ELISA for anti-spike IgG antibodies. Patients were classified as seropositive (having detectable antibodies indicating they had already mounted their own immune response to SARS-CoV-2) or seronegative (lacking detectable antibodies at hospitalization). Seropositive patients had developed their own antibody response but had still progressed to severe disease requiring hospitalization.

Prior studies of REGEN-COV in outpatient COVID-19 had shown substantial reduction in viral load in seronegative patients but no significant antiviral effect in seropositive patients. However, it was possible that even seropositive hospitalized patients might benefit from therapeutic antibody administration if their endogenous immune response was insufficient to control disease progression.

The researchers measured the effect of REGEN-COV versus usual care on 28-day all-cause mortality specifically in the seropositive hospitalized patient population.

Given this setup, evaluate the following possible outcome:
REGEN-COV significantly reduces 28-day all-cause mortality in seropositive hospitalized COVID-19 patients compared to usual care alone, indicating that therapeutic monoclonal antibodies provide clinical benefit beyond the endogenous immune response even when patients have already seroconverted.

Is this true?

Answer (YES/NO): NO